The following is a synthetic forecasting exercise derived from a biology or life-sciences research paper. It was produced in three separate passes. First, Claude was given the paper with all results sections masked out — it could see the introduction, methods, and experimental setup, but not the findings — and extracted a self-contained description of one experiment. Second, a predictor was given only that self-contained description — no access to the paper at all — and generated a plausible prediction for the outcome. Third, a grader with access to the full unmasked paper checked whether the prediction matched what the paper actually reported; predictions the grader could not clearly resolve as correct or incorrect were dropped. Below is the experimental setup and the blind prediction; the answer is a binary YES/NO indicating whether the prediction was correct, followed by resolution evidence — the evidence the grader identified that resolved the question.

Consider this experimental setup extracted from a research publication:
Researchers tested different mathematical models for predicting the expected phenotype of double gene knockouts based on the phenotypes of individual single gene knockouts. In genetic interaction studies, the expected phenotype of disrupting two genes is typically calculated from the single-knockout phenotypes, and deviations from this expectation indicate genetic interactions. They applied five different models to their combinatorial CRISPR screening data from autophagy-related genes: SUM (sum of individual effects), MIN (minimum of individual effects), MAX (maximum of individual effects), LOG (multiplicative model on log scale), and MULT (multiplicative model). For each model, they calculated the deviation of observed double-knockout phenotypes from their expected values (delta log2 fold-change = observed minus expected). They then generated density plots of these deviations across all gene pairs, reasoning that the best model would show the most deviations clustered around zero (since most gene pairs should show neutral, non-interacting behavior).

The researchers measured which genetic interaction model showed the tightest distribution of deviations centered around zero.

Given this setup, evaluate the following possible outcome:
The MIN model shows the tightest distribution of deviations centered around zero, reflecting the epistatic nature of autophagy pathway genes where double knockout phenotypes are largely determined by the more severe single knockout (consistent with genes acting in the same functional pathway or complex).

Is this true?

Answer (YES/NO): NO